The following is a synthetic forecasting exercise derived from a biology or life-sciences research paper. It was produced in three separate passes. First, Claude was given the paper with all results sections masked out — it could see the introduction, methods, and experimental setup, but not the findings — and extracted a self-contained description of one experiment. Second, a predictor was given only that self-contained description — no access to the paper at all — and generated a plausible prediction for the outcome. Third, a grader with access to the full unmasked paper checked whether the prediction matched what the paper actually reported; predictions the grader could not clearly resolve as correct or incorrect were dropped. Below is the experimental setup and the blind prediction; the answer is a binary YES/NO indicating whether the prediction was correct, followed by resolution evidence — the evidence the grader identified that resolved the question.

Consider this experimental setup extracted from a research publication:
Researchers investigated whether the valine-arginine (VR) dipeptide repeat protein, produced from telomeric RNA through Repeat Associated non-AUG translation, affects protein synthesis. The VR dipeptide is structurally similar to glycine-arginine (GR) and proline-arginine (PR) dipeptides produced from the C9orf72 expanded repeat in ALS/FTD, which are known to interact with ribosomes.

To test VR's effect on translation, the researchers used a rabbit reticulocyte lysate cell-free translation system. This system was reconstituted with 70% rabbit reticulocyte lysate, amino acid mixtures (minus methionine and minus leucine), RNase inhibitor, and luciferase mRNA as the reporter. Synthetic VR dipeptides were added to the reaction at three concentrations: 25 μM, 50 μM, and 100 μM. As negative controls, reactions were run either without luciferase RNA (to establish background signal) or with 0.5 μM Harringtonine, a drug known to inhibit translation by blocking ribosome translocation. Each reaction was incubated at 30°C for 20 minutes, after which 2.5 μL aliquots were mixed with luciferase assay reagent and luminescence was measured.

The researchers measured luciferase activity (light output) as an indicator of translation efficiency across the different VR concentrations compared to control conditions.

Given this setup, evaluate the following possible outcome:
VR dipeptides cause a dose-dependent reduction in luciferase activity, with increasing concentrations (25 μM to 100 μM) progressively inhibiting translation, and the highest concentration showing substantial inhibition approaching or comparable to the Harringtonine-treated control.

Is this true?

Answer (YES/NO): NO